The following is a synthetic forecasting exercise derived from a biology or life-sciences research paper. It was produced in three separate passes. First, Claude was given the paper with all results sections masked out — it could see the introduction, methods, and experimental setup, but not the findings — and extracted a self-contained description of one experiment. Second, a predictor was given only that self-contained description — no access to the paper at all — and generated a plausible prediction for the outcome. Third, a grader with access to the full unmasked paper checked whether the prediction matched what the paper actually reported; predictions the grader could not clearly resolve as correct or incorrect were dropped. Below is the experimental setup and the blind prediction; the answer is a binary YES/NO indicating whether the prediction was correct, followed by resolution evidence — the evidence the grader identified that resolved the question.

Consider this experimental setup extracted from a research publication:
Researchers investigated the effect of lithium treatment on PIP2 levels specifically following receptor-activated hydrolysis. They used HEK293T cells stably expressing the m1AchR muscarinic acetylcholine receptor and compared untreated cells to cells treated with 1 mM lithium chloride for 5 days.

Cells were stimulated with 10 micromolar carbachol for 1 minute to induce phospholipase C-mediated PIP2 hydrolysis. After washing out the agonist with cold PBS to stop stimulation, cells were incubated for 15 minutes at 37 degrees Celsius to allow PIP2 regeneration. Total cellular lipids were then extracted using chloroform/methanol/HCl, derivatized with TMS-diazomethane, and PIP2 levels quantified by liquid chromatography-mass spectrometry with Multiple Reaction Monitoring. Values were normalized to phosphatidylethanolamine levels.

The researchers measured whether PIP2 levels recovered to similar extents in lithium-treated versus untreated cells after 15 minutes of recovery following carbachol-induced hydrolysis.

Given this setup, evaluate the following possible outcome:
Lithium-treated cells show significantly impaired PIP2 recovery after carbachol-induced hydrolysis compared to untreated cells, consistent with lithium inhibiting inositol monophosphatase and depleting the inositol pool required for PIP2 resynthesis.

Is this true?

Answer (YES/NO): YES